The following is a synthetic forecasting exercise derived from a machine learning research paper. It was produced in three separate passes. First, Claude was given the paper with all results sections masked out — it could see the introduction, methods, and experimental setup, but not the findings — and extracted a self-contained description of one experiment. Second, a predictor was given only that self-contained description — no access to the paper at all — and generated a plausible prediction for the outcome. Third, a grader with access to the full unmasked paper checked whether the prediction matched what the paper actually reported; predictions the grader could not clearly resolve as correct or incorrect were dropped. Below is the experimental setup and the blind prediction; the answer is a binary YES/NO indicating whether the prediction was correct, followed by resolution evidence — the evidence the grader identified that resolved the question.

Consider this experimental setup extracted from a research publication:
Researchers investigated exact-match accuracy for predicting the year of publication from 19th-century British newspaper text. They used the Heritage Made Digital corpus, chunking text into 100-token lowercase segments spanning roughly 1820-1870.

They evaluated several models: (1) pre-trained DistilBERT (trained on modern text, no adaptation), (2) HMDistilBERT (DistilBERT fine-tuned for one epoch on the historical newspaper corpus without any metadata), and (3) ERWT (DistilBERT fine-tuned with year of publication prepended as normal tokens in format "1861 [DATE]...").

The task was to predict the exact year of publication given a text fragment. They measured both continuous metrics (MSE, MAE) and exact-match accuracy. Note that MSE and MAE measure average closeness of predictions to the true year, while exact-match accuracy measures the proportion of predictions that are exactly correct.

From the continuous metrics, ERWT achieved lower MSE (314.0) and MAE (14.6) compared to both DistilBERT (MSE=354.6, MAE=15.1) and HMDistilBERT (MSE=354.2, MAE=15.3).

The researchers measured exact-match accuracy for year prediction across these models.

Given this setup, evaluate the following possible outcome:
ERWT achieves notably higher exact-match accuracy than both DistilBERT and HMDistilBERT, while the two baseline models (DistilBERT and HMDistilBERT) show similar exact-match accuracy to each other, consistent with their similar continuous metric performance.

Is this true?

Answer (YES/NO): NO